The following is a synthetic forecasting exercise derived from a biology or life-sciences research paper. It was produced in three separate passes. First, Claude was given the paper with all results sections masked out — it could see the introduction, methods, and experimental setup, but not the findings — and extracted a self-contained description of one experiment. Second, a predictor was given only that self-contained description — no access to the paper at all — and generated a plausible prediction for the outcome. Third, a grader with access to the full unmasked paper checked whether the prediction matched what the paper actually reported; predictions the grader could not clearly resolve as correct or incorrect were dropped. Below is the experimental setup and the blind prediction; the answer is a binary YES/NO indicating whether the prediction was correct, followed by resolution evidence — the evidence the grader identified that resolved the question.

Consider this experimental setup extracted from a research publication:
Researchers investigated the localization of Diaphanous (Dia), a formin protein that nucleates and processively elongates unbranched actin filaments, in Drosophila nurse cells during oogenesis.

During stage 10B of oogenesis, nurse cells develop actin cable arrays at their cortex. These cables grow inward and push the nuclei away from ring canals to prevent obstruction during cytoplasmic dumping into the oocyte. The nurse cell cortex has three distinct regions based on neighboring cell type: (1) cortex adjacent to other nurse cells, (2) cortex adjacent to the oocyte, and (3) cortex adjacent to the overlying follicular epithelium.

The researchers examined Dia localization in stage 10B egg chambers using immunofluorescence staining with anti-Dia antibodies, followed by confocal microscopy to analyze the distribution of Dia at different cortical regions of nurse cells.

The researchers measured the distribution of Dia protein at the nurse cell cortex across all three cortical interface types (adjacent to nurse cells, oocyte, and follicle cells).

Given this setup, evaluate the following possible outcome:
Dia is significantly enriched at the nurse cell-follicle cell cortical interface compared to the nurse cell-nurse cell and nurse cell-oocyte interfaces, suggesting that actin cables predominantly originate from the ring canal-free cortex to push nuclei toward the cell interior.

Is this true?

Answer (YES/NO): NO